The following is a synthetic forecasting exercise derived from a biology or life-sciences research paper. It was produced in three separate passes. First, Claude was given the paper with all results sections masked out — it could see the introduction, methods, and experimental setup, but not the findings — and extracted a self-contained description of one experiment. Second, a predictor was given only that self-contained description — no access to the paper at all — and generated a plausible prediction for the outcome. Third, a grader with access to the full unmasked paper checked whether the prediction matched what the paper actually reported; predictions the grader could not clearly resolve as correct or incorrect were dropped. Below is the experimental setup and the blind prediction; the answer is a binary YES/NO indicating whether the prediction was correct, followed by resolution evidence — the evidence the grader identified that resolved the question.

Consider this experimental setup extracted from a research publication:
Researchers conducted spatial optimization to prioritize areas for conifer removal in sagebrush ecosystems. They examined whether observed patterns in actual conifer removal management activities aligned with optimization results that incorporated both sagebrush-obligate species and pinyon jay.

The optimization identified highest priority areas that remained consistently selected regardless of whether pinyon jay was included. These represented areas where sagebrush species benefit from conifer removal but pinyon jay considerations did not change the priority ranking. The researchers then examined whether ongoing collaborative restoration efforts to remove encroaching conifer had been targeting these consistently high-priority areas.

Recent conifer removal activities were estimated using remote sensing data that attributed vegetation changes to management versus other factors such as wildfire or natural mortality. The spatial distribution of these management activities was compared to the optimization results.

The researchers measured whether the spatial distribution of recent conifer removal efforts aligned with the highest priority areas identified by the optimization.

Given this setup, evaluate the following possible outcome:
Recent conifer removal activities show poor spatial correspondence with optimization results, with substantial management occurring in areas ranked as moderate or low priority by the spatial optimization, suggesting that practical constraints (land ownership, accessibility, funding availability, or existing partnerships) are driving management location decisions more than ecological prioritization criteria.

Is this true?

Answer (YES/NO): NO